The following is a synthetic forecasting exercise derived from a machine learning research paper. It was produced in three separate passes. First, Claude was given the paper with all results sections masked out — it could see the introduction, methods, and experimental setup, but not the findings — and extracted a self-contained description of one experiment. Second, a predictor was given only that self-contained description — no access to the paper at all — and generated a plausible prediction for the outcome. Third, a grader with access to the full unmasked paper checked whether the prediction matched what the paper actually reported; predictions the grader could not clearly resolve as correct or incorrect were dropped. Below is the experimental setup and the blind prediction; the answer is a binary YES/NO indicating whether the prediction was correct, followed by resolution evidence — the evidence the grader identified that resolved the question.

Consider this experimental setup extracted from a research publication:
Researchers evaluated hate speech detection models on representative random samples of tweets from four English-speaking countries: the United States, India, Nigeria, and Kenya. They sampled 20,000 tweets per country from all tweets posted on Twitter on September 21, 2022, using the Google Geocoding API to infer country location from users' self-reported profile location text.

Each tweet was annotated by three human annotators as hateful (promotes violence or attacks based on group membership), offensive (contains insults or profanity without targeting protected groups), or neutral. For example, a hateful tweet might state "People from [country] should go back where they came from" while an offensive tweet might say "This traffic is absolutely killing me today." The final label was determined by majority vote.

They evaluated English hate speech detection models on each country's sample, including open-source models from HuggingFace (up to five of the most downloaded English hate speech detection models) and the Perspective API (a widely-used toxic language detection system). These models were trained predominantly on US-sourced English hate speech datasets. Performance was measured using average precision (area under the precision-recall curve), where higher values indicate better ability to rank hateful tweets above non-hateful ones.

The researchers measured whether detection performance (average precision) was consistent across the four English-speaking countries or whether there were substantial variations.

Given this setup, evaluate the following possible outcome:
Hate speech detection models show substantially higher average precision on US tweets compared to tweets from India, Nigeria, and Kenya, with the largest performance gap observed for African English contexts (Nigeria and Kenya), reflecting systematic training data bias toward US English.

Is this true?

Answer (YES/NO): NO